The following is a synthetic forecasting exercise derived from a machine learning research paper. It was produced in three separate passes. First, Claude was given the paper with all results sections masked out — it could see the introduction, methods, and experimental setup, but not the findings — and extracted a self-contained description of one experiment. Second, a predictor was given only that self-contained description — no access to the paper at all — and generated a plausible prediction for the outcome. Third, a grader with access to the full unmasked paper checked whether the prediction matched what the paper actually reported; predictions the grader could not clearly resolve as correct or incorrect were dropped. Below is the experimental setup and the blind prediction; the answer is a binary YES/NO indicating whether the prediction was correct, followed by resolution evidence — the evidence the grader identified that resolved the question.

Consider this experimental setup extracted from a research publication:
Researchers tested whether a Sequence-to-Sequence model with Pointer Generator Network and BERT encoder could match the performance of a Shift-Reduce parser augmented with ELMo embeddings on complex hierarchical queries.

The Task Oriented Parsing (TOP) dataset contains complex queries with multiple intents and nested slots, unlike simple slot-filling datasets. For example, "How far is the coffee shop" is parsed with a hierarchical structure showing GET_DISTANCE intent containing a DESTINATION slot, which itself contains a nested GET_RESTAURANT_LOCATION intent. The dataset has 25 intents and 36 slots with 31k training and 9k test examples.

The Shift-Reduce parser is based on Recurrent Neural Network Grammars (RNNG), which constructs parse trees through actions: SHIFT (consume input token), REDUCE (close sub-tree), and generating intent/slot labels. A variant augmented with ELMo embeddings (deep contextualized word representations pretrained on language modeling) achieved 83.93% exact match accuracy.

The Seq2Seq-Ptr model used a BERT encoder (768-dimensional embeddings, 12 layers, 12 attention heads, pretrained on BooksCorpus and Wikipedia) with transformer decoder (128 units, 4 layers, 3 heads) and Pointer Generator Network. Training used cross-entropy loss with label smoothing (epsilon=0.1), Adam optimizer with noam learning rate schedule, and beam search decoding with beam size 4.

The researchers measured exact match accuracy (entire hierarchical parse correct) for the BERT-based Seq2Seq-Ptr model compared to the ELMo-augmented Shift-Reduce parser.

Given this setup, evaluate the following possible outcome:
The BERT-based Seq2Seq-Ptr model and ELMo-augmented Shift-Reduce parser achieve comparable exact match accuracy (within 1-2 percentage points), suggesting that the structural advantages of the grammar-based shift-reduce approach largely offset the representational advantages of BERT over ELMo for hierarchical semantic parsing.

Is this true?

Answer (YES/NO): YES